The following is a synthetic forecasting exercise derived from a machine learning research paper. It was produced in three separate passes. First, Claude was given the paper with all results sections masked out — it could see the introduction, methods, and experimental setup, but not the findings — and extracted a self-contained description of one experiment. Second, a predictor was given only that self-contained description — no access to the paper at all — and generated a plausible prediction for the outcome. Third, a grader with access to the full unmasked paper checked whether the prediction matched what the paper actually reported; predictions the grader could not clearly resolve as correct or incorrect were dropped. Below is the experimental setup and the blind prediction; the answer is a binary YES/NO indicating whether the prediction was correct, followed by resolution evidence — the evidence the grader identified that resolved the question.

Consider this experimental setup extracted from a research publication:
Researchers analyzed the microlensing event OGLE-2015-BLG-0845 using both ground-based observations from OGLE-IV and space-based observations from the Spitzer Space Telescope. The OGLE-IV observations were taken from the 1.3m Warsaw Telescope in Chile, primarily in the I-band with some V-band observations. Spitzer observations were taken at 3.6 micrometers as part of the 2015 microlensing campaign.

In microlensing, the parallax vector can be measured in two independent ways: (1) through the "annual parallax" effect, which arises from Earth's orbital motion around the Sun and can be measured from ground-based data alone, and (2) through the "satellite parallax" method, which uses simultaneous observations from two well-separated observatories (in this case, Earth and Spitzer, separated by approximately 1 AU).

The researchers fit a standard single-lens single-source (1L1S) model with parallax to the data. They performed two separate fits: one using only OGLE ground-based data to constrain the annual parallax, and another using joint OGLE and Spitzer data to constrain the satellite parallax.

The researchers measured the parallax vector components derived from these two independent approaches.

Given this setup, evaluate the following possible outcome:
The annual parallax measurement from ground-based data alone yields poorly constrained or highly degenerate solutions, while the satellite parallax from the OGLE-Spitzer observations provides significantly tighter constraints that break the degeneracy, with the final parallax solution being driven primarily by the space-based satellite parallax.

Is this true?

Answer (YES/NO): NO